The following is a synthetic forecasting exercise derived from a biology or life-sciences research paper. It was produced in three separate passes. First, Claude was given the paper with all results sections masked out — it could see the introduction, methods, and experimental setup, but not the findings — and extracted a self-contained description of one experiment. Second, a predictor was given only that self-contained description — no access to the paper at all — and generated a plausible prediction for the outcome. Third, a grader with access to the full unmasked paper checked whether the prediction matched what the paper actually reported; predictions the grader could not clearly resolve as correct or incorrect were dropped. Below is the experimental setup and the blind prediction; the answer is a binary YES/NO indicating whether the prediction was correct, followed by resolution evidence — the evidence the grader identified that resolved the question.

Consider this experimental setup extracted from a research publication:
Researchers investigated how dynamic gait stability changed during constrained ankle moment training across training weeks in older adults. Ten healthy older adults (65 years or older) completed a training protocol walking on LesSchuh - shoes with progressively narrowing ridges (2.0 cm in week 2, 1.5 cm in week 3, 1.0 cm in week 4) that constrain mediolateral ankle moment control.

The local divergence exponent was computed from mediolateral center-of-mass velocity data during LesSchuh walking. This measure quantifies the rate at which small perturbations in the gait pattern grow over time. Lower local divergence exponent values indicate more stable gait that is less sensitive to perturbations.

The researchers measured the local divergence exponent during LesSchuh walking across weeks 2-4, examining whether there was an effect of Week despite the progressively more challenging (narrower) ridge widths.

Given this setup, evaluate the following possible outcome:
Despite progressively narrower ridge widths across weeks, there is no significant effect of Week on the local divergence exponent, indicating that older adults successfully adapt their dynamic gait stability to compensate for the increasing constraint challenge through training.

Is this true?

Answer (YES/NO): YES